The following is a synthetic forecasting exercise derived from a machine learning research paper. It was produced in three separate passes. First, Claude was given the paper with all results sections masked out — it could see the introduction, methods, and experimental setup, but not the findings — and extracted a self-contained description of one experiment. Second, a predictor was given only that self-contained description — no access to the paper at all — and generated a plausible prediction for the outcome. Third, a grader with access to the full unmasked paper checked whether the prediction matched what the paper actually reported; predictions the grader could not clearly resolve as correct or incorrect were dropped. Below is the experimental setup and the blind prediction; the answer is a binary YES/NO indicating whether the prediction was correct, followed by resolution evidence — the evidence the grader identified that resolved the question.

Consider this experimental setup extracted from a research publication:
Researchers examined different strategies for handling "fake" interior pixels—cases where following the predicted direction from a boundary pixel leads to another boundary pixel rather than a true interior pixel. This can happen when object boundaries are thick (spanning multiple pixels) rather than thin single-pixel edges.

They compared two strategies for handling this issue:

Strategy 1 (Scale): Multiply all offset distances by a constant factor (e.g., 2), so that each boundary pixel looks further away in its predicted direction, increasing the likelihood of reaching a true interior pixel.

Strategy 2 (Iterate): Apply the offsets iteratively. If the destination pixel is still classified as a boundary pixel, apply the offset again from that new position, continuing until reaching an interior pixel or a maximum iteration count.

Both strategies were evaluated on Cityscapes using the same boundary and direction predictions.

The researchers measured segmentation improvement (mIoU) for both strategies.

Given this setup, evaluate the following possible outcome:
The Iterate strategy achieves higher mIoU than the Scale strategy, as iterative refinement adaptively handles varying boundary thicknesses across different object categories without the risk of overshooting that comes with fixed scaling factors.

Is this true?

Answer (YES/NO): NO